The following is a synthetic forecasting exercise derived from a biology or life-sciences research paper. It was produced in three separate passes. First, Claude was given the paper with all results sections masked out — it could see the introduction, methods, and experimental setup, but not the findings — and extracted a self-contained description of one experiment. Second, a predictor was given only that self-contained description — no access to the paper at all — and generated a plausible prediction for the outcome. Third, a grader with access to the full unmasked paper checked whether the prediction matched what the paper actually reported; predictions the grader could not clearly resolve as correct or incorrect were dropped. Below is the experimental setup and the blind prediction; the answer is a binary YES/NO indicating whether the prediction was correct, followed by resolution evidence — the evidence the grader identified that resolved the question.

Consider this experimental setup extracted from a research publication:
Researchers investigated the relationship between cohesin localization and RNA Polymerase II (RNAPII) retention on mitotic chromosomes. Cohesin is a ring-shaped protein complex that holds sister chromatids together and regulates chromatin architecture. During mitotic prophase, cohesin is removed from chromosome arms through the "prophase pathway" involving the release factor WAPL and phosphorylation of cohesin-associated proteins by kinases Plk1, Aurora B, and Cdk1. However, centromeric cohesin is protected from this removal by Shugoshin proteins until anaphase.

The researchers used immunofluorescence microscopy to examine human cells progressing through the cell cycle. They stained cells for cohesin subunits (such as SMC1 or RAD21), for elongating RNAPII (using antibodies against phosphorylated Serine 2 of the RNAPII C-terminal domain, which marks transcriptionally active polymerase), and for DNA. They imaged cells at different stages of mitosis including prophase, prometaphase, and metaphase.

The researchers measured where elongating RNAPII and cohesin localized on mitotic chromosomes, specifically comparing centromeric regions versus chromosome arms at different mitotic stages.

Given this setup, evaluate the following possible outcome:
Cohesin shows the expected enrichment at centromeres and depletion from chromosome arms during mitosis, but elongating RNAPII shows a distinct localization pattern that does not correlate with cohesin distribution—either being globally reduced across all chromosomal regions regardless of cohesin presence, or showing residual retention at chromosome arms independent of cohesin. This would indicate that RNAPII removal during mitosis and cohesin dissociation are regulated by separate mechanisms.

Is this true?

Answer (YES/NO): NO